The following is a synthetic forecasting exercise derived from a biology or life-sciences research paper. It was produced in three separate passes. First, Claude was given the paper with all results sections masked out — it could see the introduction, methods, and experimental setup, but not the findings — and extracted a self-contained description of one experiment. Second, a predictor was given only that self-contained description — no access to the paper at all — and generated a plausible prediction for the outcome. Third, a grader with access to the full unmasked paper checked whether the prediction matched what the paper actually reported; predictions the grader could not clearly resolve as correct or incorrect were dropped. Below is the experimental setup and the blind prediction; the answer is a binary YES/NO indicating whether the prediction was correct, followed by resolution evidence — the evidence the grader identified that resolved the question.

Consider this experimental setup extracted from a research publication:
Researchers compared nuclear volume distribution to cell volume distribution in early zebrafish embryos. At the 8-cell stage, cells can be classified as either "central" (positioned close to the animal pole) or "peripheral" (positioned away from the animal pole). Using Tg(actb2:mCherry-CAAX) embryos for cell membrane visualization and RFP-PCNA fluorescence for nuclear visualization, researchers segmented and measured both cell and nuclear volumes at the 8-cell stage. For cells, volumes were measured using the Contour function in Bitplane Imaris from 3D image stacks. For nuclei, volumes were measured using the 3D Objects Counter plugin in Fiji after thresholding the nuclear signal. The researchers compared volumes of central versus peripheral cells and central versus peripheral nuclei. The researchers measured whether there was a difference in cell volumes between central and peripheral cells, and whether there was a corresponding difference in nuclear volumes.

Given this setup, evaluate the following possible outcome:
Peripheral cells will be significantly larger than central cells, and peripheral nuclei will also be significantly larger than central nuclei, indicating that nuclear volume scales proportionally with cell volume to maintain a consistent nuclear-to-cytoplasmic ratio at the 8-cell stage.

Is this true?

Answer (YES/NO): NO